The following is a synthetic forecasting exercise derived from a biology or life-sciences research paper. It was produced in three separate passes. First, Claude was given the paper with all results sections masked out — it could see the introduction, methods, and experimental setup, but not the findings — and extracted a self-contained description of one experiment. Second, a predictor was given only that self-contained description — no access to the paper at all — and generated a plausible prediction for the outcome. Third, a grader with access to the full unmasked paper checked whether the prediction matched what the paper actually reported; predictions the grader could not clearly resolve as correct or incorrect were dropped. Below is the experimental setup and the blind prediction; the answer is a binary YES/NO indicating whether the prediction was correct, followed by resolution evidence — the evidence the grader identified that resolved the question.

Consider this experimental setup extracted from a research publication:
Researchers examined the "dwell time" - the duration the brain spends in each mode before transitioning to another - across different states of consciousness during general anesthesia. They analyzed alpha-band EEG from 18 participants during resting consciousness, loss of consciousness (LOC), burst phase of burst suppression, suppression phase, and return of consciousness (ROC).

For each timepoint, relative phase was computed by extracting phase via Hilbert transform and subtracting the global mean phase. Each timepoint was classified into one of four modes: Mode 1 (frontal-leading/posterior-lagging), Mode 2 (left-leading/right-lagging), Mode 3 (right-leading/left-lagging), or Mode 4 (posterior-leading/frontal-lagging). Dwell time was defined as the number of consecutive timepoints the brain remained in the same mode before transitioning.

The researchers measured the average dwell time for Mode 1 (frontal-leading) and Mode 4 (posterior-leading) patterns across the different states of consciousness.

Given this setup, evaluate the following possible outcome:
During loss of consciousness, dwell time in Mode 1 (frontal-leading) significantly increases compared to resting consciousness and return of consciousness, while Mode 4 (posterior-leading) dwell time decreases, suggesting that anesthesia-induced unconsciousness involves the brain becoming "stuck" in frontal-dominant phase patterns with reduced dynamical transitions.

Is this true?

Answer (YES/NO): NO